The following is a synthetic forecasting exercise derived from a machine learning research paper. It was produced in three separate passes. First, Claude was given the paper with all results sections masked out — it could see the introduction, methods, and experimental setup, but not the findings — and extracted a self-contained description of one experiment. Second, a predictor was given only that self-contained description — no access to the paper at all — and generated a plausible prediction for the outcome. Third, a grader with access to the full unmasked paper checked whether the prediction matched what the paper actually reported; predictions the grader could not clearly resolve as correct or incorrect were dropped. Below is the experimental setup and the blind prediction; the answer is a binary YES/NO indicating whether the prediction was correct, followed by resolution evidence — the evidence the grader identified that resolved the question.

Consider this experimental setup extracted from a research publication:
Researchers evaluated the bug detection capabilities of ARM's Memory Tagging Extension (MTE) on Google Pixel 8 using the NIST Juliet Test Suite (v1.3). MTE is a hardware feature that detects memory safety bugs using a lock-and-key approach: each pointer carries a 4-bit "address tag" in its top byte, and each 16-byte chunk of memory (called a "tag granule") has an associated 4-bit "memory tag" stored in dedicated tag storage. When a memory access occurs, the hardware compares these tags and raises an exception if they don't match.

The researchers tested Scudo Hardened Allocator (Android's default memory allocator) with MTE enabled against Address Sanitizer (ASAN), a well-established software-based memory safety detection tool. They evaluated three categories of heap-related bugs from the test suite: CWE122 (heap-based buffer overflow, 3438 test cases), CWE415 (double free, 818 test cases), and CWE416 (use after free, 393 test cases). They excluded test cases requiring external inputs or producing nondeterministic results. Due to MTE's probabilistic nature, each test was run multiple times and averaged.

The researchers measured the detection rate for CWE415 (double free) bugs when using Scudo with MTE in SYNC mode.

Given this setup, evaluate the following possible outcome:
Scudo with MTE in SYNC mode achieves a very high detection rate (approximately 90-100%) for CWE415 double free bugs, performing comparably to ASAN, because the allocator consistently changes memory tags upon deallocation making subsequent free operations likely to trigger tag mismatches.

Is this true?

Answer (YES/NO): YES